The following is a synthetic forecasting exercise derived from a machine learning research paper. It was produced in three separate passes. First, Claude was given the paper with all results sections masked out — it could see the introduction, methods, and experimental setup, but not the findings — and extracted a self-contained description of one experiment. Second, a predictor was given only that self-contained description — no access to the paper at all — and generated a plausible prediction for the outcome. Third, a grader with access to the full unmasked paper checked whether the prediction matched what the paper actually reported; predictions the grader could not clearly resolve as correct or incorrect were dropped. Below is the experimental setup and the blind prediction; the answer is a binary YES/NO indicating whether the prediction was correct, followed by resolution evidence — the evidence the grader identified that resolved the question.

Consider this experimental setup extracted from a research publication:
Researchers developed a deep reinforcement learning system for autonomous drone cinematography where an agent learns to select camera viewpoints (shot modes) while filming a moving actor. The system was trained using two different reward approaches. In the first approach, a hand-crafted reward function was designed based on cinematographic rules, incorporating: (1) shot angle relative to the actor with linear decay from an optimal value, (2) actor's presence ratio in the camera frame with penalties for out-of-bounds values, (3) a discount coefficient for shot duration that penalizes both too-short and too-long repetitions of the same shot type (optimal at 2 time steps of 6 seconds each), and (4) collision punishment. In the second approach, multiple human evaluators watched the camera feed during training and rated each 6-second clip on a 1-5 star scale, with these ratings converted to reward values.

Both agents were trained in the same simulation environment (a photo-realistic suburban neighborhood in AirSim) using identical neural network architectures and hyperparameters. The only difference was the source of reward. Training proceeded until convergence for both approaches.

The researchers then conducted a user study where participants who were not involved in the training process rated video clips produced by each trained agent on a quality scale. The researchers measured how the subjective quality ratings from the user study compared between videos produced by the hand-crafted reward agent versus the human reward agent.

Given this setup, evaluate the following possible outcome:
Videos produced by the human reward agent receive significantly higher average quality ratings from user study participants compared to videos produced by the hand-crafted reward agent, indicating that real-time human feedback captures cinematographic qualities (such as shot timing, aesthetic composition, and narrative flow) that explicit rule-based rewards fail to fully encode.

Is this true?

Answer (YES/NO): NO